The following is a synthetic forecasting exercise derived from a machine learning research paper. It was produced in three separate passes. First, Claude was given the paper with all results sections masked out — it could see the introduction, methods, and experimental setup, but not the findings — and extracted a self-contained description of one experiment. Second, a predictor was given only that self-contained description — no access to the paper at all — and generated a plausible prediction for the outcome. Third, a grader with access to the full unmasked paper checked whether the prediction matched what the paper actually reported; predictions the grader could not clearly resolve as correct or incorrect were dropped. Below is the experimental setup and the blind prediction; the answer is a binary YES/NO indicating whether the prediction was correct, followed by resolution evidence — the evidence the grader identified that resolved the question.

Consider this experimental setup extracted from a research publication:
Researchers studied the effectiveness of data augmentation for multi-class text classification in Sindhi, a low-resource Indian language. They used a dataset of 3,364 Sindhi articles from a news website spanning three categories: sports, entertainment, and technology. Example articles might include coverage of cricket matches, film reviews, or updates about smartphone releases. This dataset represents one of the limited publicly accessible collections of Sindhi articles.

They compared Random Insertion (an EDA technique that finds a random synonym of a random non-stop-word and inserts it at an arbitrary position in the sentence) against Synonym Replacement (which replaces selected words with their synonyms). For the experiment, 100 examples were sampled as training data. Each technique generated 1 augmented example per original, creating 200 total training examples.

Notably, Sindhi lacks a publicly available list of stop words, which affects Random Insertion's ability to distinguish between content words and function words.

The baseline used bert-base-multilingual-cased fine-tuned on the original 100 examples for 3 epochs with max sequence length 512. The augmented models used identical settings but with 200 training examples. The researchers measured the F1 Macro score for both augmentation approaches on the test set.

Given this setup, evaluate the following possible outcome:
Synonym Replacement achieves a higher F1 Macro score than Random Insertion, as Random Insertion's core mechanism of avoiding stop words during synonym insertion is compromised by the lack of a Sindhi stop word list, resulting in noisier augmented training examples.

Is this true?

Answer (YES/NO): NO